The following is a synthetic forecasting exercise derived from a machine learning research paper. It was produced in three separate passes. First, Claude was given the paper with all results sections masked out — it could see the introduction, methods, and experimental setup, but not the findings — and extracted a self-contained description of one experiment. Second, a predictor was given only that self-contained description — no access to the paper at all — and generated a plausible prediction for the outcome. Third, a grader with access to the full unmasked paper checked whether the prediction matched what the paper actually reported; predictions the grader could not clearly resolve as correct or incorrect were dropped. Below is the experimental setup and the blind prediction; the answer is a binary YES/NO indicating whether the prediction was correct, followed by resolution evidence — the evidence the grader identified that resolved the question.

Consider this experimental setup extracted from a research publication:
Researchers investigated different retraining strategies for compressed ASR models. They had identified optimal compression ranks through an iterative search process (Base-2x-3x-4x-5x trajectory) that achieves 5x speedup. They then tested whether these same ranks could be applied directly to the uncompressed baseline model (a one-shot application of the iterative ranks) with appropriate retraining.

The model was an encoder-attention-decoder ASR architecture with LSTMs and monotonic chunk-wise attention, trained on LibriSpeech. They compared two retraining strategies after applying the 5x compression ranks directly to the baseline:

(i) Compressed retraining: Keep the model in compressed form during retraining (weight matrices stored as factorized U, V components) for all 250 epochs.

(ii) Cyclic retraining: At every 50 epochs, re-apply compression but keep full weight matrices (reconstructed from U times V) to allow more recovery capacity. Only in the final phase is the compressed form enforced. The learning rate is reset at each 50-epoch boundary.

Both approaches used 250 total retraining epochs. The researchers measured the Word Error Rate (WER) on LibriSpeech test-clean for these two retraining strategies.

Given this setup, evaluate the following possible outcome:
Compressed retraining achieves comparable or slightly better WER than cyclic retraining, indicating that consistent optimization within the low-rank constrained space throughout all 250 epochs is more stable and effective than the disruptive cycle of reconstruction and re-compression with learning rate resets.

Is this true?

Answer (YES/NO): NO